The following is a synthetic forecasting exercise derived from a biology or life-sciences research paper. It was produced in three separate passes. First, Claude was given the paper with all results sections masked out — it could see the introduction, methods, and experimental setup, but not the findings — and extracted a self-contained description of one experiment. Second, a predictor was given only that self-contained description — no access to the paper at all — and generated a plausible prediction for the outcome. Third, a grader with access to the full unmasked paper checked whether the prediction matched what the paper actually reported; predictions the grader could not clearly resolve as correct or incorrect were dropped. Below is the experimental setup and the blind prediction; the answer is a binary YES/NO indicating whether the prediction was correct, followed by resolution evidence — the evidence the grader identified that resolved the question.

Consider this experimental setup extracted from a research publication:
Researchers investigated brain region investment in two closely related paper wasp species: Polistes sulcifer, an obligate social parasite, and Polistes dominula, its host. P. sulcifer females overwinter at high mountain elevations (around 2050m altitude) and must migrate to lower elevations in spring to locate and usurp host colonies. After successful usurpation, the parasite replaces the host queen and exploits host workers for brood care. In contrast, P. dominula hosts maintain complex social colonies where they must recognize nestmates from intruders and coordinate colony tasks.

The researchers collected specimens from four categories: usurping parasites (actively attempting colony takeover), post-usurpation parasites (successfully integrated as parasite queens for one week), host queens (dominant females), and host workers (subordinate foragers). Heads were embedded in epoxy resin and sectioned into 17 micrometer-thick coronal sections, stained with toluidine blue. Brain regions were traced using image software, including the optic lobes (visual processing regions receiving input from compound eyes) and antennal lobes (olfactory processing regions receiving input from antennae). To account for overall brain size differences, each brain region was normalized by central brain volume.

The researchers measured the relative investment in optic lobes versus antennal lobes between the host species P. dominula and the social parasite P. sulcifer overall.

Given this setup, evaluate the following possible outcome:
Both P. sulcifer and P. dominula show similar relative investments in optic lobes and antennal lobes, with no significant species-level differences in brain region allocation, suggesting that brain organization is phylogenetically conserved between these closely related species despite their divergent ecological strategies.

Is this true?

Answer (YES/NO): NO